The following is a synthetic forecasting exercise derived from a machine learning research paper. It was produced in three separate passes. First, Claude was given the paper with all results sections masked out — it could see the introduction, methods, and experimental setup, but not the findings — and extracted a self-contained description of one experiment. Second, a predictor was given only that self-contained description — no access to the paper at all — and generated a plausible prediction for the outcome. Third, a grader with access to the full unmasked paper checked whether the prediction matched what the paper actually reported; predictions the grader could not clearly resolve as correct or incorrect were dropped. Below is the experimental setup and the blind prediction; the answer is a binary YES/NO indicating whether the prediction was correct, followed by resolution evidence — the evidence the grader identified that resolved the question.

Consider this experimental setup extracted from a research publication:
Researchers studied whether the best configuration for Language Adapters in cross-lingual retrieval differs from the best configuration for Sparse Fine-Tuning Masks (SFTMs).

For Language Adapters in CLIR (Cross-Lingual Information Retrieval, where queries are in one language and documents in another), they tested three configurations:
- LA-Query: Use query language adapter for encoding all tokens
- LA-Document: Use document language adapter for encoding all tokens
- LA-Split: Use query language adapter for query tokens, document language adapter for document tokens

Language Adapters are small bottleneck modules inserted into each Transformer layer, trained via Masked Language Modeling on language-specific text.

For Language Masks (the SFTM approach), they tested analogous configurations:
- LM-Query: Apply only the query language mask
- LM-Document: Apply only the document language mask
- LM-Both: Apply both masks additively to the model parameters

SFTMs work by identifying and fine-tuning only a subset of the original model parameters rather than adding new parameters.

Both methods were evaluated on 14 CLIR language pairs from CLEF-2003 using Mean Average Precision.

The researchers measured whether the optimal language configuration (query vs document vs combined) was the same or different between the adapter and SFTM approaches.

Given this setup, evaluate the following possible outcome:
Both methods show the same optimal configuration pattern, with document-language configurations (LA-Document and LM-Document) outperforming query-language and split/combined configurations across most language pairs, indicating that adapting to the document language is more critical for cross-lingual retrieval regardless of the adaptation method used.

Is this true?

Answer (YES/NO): NO